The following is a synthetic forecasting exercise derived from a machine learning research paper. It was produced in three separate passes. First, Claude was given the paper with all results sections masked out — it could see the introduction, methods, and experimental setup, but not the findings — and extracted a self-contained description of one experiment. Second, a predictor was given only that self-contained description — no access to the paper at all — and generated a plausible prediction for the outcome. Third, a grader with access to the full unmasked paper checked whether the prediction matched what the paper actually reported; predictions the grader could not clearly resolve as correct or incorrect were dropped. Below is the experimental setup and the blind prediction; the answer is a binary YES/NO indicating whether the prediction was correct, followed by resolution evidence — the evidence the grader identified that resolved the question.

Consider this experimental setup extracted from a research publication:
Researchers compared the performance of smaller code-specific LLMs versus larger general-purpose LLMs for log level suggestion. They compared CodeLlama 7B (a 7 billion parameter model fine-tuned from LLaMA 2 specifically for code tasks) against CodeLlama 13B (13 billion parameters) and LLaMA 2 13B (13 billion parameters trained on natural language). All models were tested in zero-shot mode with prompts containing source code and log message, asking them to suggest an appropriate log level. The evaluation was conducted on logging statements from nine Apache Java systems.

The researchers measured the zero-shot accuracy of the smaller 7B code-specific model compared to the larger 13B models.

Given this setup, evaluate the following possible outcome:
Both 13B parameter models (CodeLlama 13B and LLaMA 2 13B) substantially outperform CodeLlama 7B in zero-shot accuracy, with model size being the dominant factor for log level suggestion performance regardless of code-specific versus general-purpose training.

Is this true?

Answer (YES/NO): NO